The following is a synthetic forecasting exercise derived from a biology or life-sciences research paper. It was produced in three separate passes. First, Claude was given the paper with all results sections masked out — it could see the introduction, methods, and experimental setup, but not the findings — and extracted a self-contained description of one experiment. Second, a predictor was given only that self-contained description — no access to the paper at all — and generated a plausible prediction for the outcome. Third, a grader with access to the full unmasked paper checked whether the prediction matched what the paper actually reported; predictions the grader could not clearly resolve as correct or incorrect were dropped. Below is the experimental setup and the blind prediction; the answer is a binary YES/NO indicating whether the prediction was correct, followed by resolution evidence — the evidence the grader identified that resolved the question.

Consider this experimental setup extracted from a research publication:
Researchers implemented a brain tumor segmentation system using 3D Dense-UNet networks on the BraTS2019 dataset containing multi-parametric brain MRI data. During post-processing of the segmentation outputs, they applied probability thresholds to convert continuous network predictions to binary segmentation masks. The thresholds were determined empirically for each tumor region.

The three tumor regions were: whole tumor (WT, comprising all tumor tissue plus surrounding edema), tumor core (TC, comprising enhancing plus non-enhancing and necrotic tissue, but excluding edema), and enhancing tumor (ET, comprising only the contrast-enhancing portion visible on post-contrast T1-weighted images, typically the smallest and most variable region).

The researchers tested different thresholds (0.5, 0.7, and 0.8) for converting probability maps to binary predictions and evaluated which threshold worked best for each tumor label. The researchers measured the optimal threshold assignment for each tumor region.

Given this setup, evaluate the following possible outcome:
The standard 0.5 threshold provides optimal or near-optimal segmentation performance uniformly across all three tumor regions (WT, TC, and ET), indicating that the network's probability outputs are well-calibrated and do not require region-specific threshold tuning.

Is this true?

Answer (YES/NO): NO